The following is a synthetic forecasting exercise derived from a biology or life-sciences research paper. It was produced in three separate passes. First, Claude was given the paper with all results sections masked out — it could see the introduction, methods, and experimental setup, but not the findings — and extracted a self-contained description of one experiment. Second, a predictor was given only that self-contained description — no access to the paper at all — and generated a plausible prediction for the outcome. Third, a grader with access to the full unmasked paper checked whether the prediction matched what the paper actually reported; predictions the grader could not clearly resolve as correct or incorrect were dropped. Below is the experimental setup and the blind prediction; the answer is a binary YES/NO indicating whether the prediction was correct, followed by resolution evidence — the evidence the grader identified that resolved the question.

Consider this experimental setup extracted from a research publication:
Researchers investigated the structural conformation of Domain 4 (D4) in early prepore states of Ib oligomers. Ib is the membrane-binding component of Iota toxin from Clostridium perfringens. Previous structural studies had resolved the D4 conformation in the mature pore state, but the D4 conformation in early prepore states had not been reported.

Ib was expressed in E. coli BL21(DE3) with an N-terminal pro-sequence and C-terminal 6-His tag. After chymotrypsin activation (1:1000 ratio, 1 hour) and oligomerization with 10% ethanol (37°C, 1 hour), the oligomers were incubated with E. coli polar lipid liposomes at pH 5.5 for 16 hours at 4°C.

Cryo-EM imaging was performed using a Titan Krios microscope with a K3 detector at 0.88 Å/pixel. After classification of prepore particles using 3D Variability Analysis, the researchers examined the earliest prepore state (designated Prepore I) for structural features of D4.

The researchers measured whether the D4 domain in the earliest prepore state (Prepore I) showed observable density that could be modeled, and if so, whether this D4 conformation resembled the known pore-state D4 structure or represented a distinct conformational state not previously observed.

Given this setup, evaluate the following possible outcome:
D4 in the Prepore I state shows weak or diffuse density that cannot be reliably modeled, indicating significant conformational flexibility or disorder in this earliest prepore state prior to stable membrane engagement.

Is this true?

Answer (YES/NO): NO